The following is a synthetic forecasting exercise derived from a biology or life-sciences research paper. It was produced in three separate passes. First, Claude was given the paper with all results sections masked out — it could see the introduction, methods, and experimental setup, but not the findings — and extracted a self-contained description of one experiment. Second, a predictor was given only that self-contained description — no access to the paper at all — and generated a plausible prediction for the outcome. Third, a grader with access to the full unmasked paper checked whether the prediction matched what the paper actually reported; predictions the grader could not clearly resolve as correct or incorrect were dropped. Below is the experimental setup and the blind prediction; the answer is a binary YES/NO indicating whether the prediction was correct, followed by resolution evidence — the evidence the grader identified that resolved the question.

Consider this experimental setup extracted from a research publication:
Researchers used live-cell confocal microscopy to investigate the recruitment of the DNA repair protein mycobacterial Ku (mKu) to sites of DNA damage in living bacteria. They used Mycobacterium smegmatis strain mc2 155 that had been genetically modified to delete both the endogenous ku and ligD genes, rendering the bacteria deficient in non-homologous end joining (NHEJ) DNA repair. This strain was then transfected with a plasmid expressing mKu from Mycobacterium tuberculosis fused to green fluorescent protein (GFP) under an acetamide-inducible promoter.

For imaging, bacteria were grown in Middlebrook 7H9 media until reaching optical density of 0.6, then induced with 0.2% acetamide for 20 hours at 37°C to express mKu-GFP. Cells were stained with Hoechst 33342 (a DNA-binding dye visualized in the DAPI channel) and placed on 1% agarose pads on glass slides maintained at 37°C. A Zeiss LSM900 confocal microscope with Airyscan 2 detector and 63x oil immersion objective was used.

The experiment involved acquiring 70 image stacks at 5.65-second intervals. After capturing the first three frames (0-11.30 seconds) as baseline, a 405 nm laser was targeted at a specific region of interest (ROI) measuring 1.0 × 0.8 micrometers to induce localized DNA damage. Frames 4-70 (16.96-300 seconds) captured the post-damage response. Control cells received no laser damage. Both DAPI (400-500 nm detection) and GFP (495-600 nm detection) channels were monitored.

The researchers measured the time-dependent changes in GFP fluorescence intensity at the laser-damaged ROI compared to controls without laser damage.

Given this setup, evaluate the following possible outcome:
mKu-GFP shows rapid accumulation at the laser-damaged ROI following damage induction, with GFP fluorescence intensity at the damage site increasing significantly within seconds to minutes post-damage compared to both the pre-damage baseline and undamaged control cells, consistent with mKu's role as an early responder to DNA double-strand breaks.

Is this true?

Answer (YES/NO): YES